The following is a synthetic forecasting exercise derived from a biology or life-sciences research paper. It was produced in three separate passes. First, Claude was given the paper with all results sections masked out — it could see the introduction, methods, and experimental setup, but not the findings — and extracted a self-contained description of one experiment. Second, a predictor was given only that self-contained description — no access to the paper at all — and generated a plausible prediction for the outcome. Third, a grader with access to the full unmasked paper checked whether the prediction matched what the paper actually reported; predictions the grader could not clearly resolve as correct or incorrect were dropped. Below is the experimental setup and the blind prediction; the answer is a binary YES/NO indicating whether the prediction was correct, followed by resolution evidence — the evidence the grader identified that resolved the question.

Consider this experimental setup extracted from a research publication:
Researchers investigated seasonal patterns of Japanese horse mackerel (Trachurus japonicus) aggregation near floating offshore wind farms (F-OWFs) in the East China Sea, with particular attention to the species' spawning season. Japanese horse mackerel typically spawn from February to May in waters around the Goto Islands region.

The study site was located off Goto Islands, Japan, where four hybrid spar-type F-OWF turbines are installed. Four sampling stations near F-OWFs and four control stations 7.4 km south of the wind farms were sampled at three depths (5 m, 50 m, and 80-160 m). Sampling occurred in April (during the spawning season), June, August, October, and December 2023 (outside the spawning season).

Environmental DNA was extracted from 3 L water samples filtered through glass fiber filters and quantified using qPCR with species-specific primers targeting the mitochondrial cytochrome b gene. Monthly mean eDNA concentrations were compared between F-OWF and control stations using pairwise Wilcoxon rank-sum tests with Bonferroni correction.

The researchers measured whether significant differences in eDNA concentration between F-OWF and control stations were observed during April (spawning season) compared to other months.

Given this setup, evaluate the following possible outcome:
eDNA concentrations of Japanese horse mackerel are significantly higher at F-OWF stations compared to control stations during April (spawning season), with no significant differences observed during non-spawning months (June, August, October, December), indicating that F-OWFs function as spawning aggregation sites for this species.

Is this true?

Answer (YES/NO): NO